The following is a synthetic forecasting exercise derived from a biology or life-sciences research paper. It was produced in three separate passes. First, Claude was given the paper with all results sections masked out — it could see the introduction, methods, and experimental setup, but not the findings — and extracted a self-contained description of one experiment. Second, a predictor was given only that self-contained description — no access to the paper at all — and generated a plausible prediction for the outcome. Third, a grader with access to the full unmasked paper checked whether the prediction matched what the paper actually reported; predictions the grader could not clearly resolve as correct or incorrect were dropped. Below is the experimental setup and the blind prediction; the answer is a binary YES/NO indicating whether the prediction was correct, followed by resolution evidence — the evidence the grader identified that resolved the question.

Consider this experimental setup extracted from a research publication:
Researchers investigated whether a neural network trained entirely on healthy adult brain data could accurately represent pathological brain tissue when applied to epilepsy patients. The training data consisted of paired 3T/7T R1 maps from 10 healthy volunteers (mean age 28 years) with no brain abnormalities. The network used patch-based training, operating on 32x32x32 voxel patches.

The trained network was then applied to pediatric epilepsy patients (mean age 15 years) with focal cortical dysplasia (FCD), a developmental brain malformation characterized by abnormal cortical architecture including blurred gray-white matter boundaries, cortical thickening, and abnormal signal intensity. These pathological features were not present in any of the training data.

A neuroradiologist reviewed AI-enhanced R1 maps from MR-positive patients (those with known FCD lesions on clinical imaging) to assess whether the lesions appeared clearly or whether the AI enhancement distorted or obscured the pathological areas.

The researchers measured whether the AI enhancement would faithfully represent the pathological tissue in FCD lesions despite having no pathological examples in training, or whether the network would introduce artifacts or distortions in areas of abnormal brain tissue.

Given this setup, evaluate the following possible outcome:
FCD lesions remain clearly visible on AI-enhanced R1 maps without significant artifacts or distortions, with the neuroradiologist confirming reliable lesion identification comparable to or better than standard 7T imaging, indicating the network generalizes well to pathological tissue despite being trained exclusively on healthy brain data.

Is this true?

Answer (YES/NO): NO